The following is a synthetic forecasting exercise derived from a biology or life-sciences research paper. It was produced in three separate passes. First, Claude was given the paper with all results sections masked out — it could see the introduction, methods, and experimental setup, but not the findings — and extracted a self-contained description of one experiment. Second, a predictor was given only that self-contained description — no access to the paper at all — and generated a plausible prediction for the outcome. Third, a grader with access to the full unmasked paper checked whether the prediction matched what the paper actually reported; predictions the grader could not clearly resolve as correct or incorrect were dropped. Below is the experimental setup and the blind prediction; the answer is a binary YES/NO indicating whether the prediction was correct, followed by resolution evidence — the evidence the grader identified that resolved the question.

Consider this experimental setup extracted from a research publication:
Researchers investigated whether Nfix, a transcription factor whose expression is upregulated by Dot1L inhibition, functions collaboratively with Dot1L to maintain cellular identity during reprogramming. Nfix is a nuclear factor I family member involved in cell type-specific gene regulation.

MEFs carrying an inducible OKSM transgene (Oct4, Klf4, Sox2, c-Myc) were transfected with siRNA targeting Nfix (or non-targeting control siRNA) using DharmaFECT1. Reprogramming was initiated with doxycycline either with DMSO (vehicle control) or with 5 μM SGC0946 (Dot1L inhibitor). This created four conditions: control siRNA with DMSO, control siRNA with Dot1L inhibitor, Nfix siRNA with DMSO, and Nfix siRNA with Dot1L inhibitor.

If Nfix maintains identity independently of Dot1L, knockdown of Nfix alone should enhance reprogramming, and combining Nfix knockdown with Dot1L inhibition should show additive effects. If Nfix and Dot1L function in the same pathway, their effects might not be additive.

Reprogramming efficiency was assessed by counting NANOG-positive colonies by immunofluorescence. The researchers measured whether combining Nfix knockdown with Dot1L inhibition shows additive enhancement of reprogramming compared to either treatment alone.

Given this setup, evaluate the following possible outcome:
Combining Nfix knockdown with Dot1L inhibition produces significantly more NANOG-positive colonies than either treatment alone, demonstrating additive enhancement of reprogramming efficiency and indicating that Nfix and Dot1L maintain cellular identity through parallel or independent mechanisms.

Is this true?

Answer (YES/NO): YES